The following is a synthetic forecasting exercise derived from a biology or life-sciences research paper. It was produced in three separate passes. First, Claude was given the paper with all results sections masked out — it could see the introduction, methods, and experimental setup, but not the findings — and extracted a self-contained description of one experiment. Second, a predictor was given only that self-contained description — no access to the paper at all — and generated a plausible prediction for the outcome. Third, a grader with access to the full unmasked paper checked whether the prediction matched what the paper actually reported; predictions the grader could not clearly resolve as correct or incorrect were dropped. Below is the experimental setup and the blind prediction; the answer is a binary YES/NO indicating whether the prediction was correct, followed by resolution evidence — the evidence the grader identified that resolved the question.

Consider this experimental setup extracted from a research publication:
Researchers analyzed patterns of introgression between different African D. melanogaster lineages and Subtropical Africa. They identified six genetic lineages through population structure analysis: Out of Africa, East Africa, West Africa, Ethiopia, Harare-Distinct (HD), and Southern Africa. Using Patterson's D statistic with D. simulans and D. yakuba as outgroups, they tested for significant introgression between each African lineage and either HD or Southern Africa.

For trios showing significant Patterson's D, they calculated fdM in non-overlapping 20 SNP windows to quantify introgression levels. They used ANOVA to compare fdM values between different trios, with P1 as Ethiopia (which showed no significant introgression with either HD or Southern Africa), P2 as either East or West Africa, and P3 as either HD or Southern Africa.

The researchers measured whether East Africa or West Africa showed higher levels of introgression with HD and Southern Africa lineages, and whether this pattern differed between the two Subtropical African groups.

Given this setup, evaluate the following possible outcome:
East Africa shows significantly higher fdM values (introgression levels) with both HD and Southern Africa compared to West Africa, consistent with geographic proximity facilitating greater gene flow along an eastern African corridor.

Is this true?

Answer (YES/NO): NO